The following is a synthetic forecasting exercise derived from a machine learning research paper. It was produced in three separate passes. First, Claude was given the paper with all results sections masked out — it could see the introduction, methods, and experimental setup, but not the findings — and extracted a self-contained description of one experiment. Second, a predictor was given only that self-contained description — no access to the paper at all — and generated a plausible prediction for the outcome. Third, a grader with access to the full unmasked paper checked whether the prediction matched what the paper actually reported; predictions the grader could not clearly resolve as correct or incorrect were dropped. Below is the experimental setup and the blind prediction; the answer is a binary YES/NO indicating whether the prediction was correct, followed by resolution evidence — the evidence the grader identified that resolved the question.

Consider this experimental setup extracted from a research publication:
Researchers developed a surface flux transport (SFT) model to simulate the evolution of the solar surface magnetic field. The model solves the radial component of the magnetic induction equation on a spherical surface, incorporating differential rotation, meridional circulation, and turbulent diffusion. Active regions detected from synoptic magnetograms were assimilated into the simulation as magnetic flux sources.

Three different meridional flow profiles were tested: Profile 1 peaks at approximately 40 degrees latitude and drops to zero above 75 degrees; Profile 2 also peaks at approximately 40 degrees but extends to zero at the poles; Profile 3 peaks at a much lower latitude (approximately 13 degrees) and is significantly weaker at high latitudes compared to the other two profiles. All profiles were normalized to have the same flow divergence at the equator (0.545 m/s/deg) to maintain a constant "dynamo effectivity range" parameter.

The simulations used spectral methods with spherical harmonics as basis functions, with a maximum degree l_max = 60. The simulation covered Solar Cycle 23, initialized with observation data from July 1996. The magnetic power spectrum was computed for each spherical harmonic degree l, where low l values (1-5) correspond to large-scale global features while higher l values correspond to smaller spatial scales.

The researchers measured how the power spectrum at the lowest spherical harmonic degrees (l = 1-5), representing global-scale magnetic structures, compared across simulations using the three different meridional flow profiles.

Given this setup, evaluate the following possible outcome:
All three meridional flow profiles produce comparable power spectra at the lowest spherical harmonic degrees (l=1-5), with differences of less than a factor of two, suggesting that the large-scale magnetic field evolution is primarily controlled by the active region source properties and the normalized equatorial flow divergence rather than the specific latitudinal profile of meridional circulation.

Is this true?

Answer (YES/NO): NO